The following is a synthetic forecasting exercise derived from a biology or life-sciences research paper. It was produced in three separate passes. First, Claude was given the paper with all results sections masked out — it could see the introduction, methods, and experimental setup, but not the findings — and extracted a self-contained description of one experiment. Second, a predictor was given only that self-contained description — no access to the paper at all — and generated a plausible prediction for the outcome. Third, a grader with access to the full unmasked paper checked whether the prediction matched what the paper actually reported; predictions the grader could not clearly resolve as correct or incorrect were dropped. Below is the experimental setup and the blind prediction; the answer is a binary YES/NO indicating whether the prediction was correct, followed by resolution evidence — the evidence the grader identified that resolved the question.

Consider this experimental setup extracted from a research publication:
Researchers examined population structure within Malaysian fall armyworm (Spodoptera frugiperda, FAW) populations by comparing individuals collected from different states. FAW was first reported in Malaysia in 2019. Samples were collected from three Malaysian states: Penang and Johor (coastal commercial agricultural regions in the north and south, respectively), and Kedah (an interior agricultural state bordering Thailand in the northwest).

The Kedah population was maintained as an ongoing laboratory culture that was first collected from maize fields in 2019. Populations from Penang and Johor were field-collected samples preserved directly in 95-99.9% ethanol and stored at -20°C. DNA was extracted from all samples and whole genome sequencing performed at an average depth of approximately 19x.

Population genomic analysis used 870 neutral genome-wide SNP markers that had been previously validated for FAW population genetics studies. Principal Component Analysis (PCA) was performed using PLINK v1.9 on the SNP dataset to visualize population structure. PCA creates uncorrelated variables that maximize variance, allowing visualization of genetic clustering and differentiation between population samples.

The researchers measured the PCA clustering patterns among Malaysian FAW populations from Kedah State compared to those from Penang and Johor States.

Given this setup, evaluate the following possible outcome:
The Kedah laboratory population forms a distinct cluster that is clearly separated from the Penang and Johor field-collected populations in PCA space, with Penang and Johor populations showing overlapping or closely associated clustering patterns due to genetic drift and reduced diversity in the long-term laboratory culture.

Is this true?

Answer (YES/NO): NO